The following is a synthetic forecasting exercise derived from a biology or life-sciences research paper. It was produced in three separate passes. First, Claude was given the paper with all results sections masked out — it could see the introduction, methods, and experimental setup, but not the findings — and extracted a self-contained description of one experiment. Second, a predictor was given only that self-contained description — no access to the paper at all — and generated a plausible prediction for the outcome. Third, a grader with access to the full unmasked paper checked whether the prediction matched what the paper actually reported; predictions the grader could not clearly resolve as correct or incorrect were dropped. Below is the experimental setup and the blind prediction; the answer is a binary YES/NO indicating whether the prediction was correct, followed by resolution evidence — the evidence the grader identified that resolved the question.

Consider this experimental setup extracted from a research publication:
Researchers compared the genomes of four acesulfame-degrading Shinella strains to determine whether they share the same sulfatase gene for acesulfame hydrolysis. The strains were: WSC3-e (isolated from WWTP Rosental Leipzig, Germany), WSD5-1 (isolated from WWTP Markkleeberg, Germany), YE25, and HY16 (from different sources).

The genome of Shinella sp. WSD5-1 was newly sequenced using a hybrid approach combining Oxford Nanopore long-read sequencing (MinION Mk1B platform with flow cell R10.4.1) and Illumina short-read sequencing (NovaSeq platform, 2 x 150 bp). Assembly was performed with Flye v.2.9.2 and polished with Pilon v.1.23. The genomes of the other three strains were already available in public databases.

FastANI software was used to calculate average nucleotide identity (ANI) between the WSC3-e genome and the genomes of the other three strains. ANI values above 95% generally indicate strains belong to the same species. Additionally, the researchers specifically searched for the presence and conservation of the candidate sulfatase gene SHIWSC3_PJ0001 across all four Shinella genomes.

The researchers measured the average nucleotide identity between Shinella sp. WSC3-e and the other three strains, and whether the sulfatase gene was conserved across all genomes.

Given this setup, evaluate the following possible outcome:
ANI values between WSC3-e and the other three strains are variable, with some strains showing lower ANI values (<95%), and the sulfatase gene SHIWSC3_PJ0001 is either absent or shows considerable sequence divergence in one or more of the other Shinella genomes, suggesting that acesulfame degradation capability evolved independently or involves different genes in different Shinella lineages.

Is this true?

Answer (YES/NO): NO